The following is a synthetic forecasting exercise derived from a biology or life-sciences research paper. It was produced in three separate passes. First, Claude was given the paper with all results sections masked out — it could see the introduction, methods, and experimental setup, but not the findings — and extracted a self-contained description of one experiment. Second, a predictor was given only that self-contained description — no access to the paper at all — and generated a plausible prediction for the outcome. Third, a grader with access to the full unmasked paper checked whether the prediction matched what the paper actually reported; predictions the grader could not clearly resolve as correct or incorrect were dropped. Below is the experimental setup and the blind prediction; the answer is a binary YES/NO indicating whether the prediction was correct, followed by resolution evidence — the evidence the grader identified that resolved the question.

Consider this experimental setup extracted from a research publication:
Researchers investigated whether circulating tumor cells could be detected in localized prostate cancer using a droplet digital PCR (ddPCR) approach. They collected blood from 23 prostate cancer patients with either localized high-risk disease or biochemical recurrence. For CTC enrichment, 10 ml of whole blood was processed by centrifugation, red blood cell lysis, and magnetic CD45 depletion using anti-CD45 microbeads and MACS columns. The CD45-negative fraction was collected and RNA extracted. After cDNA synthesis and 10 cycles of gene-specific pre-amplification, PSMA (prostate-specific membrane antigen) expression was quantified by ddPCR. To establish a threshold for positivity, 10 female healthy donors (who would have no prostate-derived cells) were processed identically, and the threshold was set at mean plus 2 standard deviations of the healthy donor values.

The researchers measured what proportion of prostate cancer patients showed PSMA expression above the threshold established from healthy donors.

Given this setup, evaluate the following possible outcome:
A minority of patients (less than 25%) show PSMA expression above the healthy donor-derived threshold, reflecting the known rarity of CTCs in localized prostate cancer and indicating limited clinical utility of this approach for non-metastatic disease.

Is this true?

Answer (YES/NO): NO